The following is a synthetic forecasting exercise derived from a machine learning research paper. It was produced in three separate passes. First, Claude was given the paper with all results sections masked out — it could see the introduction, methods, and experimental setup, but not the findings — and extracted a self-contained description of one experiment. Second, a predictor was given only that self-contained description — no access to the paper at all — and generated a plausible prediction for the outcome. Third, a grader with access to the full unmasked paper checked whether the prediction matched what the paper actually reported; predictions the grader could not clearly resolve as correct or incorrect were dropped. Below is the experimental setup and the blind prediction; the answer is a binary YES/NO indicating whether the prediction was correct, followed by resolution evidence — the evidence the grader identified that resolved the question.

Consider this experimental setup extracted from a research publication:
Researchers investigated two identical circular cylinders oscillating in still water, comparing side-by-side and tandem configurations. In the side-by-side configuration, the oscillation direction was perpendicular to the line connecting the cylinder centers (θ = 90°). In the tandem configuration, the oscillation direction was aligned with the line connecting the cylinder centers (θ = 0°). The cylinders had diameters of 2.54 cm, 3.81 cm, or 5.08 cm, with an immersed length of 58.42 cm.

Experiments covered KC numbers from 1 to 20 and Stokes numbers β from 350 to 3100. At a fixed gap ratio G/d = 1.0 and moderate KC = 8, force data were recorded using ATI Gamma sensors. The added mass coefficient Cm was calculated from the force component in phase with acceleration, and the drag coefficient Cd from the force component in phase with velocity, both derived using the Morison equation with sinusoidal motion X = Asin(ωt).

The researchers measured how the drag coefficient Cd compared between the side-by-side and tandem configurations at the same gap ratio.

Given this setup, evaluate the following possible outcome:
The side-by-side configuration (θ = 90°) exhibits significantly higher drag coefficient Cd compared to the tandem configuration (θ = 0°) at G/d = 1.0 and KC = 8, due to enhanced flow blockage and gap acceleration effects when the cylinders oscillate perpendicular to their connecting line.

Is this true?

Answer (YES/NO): NO